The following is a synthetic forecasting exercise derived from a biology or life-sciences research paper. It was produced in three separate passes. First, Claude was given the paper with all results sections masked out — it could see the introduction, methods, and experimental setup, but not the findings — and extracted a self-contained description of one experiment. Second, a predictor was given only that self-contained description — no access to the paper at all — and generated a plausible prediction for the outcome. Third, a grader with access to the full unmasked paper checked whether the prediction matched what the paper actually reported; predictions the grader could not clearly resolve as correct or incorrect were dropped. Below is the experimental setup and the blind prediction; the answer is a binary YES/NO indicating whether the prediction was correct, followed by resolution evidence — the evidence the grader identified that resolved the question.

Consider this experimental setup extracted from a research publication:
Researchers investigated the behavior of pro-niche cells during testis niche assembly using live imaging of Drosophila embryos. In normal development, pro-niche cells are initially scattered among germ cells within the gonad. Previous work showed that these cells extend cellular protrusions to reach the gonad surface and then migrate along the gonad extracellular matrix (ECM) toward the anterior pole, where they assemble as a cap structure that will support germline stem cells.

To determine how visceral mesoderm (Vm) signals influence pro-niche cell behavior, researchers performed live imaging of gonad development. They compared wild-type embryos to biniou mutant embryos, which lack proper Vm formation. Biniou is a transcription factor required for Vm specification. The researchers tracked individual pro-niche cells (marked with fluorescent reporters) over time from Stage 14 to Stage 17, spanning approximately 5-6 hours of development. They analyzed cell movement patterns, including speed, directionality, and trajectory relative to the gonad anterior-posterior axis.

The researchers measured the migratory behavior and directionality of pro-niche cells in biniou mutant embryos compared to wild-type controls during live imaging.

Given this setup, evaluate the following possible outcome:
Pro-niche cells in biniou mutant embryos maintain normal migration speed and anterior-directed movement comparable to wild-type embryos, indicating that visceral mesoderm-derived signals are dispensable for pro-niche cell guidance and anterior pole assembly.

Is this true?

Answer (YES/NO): NO